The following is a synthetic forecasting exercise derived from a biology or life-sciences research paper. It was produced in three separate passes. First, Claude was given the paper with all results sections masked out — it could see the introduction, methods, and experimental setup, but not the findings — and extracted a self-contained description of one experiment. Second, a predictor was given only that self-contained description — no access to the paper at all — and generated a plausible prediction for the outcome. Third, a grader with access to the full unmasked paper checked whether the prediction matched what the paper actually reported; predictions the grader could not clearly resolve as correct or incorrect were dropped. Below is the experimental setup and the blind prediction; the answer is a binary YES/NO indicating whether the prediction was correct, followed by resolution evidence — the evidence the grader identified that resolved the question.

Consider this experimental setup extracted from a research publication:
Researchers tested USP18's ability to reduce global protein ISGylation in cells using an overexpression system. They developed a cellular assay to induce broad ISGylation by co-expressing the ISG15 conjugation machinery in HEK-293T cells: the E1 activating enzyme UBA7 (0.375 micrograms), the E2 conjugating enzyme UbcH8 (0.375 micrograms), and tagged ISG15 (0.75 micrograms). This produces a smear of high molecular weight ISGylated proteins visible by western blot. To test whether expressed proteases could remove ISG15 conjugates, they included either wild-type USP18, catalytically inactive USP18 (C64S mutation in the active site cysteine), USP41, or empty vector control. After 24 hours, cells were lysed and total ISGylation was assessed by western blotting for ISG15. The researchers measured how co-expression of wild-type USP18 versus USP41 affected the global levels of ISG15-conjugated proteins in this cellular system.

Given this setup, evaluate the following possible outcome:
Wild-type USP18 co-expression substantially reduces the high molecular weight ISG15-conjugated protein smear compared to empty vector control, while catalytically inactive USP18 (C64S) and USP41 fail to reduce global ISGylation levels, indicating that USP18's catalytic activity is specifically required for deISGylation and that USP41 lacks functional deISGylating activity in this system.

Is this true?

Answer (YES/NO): YES